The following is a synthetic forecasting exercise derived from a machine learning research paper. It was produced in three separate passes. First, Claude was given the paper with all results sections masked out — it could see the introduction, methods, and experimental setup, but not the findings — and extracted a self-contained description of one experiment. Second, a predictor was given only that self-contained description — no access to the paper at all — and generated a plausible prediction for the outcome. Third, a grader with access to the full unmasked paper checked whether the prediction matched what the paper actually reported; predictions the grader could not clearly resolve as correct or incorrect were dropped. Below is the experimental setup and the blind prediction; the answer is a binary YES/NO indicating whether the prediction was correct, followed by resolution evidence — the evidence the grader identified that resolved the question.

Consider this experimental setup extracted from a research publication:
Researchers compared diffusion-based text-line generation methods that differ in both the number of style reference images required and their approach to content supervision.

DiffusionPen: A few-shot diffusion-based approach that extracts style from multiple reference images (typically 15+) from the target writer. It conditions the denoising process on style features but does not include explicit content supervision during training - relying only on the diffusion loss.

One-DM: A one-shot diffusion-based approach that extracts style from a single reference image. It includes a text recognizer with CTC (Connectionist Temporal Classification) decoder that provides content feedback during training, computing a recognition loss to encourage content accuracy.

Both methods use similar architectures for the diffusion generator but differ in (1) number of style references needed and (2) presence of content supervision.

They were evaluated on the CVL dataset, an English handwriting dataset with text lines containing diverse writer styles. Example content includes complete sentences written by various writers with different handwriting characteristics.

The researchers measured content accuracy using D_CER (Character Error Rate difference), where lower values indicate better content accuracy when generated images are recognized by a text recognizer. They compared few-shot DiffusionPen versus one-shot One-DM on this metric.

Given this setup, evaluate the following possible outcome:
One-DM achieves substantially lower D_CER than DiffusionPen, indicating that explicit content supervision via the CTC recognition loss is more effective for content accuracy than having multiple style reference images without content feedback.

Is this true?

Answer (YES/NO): YES